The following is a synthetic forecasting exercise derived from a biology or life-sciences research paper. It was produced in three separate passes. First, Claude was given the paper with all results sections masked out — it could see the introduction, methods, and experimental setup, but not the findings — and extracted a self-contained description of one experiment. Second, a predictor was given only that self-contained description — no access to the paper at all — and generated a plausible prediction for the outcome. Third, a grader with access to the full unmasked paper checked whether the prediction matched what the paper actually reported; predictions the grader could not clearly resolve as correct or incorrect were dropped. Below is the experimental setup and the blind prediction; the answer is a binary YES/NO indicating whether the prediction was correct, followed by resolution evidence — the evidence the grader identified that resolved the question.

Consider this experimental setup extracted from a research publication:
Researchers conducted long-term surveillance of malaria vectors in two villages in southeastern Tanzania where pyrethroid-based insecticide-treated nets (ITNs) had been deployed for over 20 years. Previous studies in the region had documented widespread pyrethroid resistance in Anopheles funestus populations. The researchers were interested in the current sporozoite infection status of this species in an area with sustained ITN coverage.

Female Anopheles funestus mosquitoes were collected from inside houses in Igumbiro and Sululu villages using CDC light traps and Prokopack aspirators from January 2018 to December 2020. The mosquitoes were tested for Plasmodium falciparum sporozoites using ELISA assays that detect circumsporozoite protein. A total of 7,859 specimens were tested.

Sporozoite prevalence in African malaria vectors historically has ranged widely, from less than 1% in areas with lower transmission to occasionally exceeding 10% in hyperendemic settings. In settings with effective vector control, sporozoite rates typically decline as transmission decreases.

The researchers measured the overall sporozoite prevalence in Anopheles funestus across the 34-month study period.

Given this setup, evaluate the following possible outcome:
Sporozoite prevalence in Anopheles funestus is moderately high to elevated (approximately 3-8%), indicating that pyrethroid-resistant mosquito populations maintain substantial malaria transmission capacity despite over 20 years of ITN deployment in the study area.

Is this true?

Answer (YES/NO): YES